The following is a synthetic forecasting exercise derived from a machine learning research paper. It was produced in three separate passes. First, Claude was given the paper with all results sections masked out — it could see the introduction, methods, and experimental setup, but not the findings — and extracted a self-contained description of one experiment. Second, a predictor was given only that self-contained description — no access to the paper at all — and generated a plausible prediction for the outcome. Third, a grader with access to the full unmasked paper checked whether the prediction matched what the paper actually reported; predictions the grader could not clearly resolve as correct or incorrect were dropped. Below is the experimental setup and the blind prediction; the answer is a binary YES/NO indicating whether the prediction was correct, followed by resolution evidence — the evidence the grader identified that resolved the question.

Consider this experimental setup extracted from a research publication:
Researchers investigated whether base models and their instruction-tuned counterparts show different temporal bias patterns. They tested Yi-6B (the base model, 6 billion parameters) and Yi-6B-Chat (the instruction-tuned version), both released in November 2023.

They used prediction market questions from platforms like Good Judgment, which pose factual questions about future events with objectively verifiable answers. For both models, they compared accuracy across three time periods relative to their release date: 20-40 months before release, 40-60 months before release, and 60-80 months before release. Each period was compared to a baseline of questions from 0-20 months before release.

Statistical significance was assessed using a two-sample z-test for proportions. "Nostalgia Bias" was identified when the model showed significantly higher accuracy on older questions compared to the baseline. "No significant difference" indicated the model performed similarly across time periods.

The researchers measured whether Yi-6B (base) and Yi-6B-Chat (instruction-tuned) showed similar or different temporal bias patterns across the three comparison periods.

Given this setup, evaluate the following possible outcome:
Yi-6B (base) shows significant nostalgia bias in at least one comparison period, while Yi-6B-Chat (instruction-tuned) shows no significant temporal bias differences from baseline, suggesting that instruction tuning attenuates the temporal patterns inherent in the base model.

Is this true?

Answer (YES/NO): NO